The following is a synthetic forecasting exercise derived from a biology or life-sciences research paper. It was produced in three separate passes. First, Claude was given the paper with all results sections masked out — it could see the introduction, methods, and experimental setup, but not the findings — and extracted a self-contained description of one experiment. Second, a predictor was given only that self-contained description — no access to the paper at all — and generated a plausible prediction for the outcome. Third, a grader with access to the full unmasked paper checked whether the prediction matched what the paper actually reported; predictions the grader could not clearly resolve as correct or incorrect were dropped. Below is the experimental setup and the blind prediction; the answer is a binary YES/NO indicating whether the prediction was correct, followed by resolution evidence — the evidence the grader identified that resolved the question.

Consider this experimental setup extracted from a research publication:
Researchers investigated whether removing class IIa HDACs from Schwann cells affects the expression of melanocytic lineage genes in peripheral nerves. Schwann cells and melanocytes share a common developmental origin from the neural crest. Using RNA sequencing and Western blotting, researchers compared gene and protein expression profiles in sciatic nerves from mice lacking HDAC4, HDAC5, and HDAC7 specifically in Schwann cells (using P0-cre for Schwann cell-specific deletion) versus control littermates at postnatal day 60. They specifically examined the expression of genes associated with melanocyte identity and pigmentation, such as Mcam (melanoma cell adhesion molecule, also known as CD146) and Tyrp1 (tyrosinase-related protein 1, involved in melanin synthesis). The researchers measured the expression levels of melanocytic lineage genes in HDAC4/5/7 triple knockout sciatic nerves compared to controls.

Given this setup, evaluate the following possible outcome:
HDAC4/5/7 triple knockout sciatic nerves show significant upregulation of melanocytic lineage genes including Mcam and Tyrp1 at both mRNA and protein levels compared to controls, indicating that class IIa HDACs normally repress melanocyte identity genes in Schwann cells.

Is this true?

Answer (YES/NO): YES